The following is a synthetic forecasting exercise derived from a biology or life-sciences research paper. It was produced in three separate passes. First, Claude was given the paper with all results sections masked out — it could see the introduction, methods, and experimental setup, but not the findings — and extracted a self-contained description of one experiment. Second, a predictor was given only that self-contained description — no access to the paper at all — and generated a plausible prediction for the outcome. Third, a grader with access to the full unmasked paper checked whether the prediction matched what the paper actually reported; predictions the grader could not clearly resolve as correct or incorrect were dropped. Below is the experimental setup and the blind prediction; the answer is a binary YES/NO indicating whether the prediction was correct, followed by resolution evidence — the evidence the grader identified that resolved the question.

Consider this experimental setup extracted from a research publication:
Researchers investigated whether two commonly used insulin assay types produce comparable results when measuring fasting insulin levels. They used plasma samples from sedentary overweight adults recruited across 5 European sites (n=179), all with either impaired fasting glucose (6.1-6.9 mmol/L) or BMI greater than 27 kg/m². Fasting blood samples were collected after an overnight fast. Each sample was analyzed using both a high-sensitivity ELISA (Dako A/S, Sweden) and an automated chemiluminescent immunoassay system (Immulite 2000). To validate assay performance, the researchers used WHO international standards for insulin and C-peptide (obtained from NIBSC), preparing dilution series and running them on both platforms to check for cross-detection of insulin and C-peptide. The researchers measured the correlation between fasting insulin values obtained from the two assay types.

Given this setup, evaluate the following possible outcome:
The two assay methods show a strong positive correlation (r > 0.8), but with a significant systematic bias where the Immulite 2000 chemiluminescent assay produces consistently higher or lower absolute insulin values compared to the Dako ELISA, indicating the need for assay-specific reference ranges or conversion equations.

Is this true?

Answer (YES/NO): NO